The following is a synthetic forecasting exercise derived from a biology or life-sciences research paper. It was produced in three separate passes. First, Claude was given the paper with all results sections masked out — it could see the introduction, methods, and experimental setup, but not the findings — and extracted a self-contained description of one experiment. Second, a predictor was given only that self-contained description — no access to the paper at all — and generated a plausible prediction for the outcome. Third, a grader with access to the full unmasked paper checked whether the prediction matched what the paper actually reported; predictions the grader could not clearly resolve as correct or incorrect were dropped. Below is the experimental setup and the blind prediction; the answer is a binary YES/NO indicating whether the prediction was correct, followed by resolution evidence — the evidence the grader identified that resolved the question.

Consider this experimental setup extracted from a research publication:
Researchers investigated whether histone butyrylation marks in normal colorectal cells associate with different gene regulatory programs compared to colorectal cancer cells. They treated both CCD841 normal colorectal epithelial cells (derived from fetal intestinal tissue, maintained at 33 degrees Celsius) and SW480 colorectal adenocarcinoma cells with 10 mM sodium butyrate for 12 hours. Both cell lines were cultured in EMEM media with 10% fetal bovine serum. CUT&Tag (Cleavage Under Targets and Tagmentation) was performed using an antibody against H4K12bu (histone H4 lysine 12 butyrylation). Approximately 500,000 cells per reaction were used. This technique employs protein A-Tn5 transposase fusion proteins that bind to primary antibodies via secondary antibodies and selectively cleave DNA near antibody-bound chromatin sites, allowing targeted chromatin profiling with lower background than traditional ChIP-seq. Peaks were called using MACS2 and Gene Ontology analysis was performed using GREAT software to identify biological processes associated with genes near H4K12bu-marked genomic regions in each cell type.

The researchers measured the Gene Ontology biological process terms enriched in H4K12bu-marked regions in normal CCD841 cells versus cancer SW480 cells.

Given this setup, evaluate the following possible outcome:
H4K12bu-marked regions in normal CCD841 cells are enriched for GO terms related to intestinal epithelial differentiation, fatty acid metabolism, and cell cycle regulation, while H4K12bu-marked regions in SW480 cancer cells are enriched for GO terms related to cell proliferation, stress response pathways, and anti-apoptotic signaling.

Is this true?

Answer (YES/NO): NO